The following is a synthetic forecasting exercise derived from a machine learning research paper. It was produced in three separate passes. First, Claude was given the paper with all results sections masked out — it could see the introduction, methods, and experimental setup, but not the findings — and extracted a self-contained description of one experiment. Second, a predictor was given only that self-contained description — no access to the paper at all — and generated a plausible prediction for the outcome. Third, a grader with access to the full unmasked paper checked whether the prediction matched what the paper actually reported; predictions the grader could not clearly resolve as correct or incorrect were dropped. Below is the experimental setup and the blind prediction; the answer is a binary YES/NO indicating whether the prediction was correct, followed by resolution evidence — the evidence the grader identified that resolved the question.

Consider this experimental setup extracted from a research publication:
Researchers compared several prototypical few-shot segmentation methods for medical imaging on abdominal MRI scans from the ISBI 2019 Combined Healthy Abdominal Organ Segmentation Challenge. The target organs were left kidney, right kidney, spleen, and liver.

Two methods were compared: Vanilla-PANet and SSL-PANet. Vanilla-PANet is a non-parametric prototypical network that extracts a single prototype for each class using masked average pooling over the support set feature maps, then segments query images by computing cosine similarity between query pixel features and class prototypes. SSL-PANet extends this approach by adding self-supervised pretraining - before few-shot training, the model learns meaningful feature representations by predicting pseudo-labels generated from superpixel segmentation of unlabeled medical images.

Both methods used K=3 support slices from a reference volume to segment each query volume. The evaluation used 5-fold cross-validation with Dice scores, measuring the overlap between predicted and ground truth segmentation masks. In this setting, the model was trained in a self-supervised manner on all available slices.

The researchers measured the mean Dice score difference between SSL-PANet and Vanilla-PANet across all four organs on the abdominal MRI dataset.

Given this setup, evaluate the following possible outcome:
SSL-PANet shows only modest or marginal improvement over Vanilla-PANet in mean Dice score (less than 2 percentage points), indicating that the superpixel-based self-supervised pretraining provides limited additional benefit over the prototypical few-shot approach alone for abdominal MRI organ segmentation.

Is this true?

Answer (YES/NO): NO